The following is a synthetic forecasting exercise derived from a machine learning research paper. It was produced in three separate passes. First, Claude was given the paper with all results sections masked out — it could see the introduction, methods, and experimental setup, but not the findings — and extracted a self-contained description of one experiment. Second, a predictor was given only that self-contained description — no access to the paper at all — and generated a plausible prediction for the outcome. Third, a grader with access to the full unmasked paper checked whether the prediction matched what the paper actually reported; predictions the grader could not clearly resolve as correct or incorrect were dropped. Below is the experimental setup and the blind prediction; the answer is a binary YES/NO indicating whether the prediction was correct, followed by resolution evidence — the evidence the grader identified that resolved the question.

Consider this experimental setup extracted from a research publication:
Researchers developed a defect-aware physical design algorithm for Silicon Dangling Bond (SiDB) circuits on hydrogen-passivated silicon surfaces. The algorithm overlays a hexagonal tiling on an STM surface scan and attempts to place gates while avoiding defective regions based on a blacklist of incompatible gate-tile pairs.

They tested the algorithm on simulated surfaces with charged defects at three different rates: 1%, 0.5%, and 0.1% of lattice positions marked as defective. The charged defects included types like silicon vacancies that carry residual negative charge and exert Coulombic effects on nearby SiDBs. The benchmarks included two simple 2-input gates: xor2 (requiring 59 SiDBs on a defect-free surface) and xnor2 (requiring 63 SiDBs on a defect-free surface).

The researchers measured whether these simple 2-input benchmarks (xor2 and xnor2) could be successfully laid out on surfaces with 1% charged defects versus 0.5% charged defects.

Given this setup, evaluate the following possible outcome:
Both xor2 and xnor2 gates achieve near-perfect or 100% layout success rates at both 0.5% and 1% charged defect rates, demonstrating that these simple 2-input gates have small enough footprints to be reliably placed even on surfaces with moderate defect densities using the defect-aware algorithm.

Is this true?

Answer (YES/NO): YES